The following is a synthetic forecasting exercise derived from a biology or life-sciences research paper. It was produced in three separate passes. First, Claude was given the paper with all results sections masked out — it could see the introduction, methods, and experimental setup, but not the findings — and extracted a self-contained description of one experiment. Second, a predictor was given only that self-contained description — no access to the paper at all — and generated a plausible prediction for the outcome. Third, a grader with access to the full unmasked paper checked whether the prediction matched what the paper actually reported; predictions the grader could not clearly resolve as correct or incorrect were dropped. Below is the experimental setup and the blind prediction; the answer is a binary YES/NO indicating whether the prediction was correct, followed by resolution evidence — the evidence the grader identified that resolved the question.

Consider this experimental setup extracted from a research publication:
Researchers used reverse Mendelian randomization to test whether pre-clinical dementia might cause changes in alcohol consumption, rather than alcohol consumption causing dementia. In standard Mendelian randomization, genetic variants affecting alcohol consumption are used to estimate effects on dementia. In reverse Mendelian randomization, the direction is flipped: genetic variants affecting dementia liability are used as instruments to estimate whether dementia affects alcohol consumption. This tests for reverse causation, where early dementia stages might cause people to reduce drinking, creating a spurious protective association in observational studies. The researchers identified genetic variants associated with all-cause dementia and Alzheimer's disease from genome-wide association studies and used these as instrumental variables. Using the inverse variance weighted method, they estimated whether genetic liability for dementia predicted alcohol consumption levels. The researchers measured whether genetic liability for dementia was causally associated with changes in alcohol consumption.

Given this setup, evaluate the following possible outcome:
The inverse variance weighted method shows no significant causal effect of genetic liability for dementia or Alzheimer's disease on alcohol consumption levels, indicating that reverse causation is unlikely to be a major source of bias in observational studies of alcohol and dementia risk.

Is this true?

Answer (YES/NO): YES